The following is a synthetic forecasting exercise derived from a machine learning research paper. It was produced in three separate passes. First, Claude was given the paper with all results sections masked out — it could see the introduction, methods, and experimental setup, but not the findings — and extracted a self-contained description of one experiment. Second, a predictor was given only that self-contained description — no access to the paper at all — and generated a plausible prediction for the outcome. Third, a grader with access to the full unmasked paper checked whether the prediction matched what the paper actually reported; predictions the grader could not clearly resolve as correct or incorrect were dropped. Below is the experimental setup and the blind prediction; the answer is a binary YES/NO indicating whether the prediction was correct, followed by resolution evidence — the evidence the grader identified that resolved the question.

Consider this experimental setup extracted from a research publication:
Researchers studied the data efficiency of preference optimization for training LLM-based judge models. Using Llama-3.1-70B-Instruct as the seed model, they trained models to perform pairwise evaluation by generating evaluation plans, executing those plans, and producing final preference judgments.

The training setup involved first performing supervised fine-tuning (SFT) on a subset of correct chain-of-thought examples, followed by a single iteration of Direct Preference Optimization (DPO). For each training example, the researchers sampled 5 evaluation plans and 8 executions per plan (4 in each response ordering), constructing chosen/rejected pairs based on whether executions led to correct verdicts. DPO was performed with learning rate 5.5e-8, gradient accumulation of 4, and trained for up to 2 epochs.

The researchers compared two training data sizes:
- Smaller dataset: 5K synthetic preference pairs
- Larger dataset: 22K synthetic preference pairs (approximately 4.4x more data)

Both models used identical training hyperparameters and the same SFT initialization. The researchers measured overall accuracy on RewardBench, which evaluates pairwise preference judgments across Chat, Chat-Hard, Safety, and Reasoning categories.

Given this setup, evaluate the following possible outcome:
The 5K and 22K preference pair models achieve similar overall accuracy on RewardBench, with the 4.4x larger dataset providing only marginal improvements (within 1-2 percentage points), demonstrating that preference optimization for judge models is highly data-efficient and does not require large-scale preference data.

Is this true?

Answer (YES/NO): YES